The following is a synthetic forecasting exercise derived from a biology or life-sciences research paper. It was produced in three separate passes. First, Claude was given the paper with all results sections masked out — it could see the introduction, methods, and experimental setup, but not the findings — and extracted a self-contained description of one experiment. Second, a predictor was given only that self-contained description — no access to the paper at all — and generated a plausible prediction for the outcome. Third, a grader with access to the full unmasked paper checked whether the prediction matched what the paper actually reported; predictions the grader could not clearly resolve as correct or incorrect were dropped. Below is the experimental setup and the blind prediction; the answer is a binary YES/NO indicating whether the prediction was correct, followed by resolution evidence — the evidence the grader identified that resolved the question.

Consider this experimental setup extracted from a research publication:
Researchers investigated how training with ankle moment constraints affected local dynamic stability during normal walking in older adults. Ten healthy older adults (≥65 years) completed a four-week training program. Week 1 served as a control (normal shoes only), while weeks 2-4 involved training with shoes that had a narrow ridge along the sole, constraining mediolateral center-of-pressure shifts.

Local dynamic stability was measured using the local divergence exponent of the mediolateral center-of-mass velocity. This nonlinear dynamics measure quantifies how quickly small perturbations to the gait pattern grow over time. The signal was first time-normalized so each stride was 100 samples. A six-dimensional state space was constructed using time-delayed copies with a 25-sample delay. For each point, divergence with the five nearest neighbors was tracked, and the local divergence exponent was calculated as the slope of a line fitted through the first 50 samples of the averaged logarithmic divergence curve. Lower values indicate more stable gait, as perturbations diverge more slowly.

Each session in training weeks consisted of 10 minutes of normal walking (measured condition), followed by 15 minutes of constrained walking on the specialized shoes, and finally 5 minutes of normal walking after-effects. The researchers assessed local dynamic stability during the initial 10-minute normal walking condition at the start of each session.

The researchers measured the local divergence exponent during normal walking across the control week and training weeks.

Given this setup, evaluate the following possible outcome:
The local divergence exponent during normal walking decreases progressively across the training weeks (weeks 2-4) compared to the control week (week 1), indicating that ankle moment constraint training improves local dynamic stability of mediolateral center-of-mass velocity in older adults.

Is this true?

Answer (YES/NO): NO